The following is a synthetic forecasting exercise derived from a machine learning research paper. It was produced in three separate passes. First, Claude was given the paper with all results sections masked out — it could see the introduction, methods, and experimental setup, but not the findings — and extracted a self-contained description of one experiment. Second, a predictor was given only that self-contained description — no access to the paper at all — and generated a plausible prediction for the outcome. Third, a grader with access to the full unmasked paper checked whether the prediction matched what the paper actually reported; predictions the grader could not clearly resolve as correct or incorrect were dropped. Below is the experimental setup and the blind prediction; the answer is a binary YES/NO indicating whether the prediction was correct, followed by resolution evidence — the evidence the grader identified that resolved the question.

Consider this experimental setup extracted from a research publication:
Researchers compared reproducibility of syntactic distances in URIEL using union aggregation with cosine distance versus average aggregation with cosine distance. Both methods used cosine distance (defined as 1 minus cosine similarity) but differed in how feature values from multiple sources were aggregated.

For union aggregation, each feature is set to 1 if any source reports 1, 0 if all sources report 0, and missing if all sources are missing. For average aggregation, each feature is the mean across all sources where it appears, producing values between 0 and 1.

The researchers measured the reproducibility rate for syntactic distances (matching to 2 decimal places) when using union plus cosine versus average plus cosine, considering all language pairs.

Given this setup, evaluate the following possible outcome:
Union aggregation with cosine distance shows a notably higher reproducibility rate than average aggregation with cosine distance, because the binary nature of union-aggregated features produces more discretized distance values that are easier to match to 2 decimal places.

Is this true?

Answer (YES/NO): NO